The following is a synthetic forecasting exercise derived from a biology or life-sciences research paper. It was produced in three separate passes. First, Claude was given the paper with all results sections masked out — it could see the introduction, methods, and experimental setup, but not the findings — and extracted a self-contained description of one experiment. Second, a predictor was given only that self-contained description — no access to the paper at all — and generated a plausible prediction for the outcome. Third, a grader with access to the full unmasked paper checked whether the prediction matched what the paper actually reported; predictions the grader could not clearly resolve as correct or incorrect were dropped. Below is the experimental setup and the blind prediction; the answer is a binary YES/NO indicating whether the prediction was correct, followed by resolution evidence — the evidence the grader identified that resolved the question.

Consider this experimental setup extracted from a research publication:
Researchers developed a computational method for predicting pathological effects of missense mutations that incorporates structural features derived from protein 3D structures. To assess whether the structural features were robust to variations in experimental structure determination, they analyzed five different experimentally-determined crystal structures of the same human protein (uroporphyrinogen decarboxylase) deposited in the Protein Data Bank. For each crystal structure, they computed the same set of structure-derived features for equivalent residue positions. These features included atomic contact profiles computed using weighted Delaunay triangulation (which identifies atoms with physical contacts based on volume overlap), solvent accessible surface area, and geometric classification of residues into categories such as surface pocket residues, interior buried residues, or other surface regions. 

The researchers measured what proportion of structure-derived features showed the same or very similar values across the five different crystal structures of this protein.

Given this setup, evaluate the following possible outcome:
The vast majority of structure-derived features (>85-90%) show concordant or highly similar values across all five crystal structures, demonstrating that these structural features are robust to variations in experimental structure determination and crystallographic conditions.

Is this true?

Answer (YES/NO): YES